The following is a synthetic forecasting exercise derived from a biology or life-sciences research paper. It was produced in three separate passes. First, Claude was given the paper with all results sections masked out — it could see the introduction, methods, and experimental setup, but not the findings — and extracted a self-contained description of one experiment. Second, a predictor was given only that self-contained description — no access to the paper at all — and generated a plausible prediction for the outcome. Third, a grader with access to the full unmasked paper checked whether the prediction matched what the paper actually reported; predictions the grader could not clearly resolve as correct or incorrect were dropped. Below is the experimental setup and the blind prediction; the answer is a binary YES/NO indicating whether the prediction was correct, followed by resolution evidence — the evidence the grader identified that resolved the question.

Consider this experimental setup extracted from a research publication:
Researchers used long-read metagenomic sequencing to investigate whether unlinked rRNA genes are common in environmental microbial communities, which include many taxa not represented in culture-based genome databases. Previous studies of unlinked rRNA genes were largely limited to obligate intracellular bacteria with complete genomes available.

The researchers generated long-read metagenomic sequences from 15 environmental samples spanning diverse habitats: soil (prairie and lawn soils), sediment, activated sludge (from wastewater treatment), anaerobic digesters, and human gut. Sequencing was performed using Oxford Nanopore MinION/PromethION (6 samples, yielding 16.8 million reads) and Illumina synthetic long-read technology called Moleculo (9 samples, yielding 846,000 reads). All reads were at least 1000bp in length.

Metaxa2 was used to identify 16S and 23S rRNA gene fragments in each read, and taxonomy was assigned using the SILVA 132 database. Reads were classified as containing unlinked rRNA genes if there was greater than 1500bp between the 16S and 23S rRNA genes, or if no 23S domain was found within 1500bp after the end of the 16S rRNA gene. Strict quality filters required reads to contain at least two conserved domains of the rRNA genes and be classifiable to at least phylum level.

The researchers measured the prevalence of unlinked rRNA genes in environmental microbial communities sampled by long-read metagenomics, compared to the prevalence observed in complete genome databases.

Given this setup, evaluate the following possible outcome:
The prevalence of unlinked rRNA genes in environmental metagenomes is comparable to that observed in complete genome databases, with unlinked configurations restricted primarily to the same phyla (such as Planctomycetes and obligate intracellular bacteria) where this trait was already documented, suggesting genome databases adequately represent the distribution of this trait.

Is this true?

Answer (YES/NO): NO